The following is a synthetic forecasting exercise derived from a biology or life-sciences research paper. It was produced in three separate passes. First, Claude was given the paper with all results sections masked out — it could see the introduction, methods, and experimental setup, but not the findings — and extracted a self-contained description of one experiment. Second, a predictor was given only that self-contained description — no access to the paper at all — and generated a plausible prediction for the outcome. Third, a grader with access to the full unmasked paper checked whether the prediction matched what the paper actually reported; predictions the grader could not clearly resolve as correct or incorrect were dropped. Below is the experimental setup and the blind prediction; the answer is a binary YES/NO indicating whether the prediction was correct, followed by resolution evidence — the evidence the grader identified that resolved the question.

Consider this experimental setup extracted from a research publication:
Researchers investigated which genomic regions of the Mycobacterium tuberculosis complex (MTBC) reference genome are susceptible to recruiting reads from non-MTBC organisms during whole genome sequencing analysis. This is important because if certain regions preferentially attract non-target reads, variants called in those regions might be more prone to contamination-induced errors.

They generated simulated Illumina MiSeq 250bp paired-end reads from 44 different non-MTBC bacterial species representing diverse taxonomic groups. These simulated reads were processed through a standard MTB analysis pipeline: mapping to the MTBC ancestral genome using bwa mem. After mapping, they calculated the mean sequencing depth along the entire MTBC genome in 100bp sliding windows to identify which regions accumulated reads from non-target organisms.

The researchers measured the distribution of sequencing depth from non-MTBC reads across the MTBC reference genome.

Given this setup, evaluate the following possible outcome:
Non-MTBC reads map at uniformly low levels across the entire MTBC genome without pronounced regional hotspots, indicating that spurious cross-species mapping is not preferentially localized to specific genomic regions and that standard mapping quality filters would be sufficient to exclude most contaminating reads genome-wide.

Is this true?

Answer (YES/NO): NO